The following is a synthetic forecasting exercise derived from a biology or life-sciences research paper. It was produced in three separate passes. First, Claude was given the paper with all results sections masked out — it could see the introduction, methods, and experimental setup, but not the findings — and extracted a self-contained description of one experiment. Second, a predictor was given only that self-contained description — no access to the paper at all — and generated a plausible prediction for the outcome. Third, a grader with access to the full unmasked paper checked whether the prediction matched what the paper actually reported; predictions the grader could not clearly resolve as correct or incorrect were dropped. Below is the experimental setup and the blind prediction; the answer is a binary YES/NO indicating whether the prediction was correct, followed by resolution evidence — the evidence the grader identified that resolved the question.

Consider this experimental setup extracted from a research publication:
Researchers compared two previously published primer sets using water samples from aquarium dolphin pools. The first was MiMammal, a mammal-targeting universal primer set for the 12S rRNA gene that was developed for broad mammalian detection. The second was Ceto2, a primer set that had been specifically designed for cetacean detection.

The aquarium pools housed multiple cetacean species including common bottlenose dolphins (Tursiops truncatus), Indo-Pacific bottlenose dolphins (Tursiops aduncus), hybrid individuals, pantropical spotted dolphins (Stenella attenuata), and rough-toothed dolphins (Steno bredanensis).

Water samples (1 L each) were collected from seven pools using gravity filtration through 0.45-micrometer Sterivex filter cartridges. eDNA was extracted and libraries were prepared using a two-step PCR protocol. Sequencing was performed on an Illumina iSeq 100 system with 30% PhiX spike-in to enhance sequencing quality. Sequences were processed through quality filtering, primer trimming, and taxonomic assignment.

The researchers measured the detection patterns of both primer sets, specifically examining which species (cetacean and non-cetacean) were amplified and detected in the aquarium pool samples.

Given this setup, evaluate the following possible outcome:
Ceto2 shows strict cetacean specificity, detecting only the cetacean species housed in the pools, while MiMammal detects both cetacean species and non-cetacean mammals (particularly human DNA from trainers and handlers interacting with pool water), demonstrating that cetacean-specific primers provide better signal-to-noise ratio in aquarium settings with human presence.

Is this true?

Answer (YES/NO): NO